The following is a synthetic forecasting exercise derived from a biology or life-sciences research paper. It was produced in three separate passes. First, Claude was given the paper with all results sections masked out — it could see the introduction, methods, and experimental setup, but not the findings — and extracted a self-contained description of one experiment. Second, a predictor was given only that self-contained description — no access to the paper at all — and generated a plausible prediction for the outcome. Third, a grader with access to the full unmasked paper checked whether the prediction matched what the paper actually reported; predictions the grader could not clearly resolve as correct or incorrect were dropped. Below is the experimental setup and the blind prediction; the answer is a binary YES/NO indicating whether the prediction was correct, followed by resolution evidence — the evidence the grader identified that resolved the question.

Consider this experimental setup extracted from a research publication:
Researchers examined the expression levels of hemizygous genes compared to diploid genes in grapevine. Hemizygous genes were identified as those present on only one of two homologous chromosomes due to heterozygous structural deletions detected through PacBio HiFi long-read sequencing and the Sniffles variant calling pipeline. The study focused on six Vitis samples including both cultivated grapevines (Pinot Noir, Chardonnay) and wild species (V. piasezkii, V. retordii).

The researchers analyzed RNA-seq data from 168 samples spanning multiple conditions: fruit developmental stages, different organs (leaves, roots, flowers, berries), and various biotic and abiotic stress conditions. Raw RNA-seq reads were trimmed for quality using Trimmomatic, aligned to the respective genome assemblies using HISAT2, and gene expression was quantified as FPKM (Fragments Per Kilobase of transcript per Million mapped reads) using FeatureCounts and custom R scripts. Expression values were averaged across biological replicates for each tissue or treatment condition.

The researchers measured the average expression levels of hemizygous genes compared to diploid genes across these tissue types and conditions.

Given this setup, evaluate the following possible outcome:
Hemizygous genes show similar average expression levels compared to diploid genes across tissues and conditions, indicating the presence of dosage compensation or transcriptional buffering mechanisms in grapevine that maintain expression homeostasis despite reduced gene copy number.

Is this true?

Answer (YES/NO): NO